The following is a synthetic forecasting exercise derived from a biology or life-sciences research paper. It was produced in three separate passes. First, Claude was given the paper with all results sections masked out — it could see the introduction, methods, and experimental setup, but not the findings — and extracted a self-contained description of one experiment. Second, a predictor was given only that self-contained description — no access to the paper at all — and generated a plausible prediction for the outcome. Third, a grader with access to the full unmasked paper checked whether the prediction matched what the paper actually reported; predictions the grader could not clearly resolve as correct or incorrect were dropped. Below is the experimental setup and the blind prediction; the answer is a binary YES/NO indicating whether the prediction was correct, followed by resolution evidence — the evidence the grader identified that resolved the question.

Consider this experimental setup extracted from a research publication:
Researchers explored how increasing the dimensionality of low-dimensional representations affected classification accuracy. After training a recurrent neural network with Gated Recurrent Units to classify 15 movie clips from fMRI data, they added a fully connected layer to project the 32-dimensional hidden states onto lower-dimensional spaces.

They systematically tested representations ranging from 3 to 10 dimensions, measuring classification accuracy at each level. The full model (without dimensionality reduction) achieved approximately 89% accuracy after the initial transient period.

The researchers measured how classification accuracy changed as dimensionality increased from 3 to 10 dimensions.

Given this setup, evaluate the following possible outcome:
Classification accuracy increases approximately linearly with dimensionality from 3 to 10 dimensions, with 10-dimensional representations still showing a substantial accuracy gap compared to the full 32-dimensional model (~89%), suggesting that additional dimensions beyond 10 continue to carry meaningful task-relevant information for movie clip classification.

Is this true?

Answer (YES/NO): NO